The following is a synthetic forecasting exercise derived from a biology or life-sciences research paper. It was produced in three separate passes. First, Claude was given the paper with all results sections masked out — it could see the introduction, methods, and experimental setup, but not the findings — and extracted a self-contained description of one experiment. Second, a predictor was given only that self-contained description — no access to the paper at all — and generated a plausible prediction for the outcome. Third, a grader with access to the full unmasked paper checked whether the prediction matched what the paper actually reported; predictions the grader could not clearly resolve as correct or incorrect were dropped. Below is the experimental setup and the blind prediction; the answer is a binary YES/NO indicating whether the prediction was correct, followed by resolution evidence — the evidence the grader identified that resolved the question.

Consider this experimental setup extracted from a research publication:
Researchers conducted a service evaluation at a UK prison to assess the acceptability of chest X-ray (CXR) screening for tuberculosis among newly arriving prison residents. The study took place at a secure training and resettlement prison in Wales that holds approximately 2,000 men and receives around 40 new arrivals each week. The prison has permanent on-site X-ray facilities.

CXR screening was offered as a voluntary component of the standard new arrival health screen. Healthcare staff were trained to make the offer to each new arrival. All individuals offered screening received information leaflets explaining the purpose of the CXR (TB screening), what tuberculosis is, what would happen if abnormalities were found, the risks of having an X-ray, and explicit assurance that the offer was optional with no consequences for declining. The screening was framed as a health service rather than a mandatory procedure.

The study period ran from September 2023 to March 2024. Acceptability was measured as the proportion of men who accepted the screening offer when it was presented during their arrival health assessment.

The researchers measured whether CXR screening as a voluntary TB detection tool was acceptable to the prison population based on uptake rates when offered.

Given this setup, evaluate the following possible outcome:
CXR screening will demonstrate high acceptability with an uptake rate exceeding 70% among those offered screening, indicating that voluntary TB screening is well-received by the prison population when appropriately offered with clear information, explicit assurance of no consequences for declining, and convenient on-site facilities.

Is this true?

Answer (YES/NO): NO